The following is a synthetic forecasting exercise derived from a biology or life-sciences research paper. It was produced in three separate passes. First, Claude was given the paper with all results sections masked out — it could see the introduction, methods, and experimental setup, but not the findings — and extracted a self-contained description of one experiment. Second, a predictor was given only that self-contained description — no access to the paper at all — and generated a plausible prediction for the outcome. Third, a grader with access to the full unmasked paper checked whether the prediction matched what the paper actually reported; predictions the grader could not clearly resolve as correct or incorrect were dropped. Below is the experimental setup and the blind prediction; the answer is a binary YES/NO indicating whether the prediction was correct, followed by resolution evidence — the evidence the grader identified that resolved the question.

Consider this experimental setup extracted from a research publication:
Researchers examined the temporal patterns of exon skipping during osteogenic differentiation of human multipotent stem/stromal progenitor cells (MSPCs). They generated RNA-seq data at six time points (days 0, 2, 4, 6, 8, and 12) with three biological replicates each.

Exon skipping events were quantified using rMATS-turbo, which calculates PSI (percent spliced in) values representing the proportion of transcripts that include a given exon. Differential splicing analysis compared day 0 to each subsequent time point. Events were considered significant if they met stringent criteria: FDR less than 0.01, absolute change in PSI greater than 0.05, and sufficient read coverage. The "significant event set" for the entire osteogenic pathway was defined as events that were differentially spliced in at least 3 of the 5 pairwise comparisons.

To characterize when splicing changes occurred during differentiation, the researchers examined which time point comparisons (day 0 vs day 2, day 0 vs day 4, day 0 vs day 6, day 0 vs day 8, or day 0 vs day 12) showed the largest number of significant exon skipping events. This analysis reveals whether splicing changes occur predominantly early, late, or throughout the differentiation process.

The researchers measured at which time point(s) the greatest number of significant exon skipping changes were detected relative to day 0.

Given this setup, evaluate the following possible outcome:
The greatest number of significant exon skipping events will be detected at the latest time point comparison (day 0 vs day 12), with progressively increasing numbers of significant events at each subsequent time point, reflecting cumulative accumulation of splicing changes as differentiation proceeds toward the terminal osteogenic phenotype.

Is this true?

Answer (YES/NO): NO